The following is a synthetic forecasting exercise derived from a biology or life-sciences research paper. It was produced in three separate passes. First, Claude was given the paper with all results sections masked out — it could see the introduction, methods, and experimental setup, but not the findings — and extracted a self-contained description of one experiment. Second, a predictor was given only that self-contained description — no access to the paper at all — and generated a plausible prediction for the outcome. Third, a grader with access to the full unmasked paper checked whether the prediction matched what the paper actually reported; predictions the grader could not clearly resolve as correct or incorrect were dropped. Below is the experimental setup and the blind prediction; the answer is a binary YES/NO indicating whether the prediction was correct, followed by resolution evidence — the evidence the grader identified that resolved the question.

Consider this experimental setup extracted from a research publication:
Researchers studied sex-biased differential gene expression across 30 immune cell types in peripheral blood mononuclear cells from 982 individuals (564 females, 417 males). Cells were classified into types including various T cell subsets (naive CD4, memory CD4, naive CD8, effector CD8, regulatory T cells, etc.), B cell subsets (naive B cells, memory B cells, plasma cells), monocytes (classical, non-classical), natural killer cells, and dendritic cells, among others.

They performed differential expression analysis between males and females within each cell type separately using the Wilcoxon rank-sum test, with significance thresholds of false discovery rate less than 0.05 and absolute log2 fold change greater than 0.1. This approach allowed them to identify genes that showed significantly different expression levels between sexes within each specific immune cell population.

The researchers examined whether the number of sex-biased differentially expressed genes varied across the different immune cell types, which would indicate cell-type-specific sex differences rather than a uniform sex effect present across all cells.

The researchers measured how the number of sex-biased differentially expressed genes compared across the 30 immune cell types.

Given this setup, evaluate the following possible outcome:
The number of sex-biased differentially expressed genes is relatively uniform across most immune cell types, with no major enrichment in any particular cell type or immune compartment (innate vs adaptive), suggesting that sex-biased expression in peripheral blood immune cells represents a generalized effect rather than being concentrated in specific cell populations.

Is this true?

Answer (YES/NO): NO